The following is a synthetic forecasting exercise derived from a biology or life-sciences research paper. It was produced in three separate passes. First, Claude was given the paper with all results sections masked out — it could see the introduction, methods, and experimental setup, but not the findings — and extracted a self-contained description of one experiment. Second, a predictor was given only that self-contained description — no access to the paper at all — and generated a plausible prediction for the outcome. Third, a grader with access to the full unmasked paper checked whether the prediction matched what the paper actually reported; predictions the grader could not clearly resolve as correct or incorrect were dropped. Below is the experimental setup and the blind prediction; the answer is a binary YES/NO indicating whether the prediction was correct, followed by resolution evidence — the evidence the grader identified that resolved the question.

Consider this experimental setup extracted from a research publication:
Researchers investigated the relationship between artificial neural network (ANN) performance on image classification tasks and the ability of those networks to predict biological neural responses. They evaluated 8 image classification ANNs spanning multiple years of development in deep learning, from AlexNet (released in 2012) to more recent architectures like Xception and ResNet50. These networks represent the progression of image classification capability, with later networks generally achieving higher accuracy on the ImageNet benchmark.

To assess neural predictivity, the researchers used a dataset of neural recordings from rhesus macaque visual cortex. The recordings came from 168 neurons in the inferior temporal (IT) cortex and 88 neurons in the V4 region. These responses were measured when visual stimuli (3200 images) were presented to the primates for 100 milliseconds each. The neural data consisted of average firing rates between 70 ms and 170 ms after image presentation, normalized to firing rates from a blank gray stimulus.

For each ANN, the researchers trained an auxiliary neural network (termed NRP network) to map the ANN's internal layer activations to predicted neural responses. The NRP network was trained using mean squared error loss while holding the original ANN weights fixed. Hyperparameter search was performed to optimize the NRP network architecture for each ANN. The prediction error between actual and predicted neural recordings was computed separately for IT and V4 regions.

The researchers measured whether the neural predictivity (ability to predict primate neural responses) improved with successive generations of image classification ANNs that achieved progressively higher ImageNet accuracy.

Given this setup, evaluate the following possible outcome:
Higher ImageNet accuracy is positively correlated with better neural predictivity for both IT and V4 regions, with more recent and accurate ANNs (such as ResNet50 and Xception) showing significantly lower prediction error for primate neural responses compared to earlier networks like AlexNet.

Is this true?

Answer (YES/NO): NO